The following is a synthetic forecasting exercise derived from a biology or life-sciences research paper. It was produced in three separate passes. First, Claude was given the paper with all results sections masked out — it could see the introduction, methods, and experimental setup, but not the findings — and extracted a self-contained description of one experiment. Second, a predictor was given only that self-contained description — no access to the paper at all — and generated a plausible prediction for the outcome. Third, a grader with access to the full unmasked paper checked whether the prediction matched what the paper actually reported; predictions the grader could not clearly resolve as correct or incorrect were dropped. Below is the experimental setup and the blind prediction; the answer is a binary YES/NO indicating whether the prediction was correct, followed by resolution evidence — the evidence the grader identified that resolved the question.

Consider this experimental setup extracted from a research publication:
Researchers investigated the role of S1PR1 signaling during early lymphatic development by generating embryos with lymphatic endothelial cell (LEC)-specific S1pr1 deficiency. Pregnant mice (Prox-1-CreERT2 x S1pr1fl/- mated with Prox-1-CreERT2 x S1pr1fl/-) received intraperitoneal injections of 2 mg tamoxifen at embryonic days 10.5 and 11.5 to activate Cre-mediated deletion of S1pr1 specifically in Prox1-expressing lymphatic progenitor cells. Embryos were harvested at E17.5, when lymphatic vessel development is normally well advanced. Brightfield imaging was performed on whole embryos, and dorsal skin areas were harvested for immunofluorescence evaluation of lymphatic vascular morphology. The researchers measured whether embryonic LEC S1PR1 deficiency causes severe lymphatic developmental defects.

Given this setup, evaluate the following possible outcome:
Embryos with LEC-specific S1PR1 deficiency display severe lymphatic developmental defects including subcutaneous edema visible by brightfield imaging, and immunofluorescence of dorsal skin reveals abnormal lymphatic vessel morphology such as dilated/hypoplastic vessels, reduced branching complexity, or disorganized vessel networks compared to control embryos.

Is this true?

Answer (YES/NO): NO